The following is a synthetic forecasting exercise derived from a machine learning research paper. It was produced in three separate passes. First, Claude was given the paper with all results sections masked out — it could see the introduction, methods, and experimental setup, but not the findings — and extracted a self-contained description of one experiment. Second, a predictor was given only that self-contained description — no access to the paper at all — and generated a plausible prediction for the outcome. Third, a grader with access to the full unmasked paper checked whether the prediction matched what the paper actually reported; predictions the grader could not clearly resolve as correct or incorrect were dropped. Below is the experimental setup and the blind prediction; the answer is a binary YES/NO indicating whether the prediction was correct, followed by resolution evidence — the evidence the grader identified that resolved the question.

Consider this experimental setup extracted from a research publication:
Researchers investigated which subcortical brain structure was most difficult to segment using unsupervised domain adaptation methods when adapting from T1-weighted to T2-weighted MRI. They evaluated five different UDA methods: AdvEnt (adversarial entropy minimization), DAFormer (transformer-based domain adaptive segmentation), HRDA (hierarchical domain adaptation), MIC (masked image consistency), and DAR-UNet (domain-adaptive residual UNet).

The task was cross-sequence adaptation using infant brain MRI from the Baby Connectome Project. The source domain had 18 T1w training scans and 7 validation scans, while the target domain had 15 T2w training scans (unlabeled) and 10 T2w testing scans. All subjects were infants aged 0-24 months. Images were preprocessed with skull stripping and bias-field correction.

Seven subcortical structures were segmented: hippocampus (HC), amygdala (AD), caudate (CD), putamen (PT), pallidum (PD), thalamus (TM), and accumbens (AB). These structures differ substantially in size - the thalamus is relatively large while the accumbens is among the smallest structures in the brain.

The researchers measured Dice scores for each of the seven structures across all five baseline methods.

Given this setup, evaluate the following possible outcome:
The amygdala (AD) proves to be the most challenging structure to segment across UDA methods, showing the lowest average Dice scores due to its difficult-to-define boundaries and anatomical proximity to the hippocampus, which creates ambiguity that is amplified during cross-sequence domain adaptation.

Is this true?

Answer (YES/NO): NO